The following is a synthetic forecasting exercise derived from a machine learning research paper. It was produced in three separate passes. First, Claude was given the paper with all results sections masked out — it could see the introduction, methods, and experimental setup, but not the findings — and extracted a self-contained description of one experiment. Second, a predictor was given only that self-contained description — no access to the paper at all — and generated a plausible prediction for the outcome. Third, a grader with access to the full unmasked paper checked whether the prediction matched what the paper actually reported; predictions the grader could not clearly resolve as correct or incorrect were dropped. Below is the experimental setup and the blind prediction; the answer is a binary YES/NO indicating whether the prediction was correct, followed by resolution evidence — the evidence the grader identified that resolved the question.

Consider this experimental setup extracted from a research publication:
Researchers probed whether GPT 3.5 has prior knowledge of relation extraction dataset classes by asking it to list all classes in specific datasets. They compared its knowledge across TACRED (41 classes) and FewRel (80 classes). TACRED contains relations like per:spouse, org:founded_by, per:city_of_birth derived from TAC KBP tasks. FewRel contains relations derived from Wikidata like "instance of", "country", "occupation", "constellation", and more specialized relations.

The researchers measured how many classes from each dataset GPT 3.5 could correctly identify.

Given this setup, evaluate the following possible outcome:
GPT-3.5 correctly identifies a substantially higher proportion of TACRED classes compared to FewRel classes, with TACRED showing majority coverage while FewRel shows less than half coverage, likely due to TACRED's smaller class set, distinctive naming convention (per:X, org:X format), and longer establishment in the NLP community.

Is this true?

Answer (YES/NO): YES